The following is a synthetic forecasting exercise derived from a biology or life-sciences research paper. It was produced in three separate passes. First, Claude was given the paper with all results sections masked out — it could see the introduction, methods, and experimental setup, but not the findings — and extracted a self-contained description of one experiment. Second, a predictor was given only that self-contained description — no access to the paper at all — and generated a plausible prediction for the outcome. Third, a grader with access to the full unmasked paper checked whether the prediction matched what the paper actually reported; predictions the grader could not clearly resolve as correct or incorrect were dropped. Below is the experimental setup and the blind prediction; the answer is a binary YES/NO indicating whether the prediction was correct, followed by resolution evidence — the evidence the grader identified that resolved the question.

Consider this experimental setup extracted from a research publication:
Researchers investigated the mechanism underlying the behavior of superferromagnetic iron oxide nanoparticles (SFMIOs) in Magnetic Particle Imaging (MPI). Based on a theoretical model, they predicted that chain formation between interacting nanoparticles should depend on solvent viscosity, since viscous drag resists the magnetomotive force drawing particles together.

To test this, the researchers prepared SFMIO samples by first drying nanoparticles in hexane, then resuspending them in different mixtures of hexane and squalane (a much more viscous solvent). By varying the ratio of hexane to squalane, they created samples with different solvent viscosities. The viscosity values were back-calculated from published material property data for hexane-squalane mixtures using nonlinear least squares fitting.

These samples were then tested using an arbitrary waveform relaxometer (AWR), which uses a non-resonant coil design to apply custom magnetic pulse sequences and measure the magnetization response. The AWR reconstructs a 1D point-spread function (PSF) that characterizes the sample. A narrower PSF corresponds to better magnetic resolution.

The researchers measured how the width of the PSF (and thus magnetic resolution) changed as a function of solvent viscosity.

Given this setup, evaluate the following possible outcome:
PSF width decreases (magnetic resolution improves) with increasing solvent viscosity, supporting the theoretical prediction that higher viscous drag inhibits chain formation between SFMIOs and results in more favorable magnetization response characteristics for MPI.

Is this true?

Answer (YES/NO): NO